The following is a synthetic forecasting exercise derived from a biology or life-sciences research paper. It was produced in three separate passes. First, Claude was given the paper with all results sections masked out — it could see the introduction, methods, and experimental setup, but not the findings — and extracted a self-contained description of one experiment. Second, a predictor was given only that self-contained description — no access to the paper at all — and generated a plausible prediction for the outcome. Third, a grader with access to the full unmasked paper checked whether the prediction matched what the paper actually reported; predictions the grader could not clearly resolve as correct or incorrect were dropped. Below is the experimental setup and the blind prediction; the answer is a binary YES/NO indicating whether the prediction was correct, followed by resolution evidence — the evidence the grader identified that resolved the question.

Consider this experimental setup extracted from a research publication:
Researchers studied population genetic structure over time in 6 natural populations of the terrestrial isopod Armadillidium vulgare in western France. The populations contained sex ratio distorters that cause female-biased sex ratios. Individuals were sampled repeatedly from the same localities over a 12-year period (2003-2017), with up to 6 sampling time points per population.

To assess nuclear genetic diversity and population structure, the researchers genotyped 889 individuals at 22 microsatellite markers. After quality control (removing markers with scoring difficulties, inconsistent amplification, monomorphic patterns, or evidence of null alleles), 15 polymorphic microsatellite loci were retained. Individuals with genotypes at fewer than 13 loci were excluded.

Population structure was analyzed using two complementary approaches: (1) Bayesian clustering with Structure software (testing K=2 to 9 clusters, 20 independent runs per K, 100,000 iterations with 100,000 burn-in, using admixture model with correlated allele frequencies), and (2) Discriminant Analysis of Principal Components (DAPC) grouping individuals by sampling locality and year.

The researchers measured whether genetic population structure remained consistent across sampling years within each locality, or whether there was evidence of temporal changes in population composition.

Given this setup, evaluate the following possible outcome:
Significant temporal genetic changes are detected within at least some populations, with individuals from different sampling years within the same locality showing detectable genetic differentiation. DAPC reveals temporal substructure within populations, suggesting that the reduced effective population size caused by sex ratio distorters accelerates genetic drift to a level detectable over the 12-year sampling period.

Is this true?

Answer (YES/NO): NO